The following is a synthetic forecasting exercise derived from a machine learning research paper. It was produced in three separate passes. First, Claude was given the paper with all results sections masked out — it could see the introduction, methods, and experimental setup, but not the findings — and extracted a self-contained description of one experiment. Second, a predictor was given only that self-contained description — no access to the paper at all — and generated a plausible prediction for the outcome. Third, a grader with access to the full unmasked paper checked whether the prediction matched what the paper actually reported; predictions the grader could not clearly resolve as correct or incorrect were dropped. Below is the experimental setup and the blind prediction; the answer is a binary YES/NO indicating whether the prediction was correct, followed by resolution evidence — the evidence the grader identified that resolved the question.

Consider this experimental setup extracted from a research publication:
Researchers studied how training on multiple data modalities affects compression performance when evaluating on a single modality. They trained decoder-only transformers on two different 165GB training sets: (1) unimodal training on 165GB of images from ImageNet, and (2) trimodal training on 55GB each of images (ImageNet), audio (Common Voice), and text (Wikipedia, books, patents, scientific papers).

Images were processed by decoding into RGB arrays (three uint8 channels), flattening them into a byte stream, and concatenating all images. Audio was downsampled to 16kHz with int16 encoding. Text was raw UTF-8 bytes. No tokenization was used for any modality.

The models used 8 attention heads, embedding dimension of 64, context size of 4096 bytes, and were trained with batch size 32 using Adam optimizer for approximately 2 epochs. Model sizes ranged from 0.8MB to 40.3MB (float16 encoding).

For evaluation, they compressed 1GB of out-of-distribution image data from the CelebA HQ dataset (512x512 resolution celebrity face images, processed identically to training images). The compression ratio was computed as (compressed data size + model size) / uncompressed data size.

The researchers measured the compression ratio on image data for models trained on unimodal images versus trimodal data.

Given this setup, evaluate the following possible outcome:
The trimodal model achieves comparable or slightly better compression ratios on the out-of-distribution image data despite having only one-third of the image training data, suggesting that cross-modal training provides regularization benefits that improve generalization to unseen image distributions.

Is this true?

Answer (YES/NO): NO